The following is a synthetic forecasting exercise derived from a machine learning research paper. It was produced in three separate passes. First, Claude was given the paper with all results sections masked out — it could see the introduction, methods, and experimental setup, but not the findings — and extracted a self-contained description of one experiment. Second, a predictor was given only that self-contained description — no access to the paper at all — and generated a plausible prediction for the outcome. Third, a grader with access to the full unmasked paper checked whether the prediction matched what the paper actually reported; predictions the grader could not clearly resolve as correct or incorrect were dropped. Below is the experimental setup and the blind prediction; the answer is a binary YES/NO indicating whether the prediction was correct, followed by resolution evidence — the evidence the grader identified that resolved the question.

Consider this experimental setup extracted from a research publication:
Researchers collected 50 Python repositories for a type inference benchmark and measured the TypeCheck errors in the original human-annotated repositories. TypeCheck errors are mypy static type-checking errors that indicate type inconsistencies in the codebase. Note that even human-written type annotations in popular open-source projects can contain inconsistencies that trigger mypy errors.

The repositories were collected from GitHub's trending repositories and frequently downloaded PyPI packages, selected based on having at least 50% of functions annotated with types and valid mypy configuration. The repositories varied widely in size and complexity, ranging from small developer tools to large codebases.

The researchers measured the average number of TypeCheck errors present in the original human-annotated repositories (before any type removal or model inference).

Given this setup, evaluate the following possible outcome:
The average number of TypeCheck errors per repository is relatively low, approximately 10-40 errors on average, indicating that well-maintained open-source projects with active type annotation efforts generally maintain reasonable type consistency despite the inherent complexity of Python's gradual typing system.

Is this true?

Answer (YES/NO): NO